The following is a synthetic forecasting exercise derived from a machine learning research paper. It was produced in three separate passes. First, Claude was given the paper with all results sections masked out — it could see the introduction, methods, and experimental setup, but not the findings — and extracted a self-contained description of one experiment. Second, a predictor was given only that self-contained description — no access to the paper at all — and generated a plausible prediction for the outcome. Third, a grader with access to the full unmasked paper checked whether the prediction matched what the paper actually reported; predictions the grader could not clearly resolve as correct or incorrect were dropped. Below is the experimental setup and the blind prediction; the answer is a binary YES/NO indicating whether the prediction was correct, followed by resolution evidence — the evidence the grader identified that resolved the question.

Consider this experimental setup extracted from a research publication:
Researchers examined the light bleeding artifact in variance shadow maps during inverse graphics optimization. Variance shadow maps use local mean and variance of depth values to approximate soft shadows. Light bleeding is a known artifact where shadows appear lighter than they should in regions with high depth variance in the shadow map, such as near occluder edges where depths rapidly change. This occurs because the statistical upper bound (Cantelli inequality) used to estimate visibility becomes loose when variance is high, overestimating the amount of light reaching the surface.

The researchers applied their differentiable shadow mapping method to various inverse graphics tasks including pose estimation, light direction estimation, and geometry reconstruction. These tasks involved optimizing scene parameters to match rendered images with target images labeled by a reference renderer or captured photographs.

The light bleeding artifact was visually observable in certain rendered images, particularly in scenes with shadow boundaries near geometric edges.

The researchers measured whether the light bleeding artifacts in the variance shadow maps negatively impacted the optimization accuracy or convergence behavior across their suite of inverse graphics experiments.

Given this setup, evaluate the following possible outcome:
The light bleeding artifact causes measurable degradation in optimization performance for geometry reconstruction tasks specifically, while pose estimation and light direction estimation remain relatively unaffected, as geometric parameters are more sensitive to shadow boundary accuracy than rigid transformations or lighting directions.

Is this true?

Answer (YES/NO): NO